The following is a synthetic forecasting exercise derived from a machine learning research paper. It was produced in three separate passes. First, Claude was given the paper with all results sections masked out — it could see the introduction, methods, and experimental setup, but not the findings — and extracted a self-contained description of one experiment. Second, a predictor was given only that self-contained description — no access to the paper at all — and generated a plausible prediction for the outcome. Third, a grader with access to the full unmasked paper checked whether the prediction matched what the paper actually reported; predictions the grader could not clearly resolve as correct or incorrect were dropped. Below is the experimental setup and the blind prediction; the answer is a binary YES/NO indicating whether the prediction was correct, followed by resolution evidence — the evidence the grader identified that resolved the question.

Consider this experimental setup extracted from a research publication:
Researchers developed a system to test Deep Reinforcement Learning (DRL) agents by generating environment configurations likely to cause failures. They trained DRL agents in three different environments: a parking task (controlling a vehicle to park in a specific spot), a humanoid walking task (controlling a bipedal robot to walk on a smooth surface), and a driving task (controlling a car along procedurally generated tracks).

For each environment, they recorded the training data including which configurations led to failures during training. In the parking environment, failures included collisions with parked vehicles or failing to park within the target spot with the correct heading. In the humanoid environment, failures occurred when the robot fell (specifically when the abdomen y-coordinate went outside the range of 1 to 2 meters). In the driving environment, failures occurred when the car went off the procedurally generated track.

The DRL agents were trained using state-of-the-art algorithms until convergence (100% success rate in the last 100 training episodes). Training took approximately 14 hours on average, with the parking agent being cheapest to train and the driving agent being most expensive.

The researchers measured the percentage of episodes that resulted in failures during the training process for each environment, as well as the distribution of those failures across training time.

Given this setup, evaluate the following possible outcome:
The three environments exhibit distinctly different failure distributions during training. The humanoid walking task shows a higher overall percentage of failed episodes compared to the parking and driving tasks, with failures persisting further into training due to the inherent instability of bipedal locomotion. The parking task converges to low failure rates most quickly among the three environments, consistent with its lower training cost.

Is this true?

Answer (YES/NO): NO